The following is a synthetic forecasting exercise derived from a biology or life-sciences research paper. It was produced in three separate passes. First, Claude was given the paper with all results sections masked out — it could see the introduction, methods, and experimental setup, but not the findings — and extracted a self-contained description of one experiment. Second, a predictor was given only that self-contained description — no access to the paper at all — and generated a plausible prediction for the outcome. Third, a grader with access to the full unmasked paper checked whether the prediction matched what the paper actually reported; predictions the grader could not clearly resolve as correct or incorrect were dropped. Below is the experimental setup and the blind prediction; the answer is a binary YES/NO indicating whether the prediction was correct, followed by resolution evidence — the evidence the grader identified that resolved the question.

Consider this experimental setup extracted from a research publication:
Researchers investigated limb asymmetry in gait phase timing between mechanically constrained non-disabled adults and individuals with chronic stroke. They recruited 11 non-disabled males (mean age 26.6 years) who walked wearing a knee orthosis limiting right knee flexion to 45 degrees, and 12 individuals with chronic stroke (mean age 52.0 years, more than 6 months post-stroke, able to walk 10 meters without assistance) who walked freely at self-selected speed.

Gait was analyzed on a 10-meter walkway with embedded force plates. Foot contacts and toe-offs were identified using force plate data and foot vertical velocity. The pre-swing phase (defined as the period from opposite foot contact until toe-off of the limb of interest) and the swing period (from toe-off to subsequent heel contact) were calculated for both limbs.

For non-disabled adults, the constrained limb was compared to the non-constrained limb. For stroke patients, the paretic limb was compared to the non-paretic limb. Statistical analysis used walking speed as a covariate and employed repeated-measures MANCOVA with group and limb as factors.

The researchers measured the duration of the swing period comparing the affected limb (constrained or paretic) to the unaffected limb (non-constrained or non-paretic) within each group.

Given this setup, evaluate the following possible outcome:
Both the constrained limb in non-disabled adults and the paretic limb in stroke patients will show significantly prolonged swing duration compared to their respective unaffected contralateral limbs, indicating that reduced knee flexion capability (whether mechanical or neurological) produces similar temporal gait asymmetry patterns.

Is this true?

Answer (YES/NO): YES